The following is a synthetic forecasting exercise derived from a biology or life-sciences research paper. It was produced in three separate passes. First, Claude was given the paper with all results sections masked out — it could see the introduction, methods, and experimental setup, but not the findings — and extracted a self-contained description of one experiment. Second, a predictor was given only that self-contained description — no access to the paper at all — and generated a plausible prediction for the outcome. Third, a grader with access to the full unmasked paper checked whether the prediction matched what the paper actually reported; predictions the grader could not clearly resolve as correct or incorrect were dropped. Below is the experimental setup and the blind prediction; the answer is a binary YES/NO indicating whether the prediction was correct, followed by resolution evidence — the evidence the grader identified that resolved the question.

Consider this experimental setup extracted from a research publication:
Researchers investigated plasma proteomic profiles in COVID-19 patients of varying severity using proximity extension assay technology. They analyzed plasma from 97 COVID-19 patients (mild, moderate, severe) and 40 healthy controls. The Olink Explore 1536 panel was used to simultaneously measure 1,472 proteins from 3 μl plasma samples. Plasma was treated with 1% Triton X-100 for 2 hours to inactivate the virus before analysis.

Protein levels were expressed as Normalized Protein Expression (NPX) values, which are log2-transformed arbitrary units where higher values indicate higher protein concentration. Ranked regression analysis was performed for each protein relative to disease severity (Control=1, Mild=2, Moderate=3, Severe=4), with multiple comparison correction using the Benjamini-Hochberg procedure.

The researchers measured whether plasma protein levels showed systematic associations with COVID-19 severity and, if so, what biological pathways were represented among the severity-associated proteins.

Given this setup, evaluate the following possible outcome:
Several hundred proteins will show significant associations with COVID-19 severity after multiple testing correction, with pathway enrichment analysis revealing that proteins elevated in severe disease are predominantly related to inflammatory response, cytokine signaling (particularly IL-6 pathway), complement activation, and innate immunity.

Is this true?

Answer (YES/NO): NO